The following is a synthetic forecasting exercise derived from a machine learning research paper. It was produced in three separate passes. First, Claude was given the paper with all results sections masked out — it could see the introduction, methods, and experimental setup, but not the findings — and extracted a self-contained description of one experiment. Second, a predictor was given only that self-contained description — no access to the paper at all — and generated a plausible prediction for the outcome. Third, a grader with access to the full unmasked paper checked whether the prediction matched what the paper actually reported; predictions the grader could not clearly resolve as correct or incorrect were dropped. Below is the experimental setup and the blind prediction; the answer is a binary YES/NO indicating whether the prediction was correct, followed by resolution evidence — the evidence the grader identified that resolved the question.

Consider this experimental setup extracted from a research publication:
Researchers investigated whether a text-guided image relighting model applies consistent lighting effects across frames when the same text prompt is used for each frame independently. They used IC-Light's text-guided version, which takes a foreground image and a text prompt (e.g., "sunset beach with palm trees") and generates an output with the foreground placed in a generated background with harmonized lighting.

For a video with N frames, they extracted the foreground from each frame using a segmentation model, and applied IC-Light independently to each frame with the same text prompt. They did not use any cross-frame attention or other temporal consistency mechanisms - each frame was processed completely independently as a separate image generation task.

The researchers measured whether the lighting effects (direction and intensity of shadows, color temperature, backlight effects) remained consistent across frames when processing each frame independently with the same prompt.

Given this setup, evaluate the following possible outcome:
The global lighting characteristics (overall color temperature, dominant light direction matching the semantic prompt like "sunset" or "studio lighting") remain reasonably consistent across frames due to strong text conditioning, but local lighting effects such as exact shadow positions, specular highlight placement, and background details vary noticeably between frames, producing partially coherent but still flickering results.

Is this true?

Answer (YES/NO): NO